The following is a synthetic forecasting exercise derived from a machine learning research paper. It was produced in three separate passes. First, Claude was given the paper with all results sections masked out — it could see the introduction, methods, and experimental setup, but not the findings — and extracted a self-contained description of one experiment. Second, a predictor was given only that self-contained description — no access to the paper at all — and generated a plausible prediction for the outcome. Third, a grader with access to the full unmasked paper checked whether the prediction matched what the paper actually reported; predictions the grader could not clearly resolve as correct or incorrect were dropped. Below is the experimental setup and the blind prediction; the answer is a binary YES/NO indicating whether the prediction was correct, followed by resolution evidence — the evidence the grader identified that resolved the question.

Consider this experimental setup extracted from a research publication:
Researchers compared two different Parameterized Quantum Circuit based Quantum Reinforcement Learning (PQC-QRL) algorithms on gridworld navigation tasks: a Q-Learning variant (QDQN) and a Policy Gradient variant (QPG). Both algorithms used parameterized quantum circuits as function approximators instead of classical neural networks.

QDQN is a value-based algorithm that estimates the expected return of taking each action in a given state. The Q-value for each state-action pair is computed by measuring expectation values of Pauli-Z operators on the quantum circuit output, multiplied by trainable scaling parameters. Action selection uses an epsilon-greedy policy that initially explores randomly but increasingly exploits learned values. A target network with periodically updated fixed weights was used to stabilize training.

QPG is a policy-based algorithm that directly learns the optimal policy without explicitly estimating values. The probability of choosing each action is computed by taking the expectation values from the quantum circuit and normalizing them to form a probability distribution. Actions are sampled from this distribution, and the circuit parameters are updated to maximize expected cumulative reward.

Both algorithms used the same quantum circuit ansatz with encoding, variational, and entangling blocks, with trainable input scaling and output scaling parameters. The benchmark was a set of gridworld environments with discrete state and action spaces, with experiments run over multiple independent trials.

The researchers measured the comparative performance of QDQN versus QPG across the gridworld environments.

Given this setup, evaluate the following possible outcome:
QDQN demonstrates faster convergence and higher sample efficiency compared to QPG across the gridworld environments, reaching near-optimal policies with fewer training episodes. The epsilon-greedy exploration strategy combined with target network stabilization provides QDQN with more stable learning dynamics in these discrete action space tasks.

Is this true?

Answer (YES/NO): NO